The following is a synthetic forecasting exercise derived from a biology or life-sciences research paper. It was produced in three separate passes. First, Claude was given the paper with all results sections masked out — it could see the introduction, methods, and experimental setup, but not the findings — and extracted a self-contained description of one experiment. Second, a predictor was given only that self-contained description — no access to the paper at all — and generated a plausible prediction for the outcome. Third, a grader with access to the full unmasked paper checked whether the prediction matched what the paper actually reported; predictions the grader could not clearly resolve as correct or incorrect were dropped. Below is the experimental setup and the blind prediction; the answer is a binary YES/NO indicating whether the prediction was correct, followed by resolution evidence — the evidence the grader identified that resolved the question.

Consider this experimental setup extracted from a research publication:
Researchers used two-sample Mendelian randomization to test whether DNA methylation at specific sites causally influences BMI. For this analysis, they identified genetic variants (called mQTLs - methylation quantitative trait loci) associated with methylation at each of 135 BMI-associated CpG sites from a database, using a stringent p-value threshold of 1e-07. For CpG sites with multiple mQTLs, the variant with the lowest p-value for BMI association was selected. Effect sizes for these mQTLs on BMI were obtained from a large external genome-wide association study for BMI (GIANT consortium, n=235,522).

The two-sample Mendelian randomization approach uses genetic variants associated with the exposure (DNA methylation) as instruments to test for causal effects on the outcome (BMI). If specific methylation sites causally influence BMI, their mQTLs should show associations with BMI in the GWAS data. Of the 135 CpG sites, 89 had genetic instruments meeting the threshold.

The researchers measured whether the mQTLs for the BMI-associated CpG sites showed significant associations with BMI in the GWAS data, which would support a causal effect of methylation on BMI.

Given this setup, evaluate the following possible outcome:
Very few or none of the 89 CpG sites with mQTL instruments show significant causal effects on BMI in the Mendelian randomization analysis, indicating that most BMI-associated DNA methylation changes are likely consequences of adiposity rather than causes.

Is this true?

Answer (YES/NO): YES